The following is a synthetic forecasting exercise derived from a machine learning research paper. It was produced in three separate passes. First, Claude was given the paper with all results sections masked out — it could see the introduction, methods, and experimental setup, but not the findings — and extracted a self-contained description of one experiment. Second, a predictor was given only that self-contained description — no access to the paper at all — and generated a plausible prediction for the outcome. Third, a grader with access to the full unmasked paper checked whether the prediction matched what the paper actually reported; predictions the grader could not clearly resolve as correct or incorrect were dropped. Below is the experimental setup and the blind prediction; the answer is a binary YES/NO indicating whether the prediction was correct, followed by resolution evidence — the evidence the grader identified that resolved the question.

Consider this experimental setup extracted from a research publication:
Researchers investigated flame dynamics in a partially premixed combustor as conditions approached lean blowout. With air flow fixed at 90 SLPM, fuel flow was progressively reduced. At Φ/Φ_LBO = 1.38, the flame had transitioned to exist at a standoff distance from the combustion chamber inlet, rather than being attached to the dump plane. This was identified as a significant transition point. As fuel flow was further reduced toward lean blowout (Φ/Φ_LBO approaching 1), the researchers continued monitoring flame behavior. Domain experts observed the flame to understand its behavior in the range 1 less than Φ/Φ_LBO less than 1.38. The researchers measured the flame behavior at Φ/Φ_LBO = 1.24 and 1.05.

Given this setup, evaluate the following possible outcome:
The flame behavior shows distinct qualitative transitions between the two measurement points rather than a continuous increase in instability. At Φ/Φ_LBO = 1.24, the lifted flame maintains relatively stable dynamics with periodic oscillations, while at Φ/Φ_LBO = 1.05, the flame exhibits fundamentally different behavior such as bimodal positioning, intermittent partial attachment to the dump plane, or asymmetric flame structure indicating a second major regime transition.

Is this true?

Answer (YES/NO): NO